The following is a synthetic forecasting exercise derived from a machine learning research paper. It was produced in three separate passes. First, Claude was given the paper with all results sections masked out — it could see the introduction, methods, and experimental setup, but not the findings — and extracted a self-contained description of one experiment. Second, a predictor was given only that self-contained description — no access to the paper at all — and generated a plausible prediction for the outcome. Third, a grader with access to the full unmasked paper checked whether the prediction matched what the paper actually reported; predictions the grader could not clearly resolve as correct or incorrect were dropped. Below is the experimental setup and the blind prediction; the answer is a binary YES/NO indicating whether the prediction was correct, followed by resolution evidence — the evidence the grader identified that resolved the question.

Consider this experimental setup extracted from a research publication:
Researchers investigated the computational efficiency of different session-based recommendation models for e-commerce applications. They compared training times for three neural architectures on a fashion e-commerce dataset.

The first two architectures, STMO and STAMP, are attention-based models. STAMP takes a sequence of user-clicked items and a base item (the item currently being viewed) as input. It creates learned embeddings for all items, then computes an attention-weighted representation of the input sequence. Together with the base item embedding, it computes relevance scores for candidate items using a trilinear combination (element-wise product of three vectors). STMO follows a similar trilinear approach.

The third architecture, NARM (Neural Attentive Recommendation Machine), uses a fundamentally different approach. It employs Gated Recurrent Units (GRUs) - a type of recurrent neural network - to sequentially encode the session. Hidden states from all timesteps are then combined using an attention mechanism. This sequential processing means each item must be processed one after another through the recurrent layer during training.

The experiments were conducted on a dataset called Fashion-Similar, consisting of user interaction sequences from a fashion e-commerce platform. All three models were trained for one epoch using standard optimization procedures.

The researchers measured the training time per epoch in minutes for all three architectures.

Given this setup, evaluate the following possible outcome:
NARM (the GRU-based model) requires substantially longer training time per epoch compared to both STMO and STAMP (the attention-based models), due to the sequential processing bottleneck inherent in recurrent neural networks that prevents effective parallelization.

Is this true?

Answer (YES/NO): YES